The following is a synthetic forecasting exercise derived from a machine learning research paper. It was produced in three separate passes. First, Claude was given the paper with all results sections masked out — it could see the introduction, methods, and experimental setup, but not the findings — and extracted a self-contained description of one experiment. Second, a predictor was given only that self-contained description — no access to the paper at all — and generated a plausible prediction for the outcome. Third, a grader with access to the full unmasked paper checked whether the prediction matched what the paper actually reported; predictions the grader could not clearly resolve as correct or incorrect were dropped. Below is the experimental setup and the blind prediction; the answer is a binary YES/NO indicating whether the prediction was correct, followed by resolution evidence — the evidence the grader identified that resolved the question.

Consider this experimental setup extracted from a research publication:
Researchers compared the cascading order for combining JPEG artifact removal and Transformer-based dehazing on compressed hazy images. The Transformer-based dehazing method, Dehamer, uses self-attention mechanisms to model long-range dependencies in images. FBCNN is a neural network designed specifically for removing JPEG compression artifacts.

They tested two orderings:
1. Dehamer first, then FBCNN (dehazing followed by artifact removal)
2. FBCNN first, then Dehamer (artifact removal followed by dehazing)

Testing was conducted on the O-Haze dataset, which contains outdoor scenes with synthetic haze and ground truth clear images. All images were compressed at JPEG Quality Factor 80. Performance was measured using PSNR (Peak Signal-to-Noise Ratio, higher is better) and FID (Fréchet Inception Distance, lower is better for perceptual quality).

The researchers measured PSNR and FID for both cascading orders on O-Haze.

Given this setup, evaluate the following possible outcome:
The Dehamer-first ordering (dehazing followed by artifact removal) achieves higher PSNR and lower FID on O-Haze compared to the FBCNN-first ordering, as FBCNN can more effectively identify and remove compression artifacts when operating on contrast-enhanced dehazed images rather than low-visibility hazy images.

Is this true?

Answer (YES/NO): NO